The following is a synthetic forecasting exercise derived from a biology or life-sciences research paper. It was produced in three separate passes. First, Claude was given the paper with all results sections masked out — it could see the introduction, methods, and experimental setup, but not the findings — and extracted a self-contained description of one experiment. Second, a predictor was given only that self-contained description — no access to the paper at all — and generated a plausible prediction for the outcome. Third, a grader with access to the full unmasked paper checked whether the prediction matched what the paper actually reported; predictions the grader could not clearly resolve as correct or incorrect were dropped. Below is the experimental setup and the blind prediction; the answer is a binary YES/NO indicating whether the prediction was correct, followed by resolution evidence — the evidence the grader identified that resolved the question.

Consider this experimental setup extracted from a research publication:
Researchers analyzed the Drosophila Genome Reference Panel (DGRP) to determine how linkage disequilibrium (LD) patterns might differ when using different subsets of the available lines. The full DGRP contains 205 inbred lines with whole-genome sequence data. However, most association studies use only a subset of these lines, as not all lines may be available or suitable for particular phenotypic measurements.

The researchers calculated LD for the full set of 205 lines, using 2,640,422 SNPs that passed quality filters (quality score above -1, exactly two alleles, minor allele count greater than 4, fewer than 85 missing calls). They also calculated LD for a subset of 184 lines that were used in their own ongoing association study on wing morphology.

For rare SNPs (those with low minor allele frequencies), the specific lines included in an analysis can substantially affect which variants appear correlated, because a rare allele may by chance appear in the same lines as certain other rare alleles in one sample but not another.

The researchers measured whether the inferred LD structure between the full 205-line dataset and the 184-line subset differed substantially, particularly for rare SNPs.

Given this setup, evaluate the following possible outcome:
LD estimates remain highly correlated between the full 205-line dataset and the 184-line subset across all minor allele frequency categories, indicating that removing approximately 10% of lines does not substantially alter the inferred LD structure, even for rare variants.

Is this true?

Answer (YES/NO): NO